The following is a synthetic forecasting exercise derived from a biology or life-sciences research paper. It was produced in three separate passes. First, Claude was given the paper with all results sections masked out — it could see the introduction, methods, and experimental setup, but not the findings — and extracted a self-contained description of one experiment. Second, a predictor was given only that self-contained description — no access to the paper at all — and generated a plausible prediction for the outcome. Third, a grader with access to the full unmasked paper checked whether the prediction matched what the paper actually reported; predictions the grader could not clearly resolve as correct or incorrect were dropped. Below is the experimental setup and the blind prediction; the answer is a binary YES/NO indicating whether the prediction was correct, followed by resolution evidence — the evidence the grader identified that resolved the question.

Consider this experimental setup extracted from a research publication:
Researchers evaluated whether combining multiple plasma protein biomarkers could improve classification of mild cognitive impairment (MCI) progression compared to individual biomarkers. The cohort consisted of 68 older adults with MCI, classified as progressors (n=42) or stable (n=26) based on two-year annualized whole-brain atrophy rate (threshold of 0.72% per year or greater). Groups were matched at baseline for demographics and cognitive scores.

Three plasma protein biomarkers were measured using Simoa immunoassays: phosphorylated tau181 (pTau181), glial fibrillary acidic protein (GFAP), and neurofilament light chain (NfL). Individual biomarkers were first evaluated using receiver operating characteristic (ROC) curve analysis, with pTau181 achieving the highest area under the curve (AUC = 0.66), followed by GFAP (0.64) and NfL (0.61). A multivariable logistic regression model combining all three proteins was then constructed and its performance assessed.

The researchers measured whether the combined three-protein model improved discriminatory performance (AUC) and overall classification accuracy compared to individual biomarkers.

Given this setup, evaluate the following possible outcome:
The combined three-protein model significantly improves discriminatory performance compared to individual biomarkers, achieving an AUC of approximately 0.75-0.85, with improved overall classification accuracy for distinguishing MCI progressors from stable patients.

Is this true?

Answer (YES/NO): NO